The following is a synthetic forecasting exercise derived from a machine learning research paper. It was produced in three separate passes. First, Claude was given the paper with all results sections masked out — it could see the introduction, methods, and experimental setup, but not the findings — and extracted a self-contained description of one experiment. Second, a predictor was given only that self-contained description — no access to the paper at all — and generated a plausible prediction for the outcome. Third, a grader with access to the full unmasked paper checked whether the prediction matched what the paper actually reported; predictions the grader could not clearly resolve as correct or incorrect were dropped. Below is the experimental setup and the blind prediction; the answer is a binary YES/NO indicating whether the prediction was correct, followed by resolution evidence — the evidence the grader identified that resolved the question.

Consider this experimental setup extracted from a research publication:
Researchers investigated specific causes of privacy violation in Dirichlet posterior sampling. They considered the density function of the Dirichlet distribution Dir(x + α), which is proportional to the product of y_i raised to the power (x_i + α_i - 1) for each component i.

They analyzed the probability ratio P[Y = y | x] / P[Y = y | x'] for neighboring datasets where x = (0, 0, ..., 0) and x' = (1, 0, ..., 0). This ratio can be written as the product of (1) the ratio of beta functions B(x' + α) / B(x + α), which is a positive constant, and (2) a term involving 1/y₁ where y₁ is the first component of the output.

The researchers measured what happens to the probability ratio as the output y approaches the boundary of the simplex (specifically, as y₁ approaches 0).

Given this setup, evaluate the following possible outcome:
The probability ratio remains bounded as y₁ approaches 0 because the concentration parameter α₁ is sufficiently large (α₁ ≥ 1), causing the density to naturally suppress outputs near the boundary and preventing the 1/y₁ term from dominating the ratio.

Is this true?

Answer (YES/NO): NO